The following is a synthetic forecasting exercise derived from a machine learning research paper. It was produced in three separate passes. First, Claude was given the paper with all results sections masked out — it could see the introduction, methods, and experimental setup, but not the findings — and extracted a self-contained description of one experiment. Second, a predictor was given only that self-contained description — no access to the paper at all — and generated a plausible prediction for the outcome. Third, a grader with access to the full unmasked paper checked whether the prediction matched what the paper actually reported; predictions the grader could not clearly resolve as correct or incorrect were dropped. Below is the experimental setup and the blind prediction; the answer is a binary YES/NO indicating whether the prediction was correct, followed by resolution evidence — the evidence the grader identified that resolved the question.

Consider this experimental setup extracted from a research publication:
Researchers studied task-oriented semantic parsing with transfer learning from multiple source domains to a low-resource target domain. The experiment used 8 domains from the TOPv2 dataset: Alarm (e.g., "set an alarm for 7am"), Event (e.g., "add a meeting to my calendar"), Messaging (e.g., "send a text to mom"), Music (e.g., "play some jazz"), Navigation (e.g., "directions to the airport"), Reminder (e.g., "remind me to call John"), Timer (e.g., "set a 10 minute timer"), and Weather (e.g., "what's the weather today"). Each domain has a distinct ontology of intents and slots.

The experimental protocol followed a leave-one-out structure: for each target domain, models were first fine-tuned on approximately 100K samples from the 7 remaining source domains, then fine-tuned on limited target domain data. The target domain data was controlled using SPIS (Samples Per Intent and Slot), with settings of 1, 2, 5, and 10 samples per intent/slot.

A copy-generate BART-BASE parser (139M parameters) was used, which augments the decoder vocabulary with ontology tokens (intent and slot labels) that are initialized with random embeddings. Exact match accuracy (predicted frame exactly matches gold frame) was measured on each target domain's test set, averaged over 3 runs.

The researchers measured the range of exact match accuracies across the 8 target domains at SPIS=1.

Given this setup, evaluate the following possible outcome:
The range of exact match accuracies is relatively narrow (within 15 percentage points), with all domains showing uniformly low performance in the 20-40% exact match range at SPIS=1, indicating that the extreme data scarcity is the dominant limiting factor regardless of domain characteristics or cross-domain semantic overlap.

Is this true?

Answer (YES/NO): NO